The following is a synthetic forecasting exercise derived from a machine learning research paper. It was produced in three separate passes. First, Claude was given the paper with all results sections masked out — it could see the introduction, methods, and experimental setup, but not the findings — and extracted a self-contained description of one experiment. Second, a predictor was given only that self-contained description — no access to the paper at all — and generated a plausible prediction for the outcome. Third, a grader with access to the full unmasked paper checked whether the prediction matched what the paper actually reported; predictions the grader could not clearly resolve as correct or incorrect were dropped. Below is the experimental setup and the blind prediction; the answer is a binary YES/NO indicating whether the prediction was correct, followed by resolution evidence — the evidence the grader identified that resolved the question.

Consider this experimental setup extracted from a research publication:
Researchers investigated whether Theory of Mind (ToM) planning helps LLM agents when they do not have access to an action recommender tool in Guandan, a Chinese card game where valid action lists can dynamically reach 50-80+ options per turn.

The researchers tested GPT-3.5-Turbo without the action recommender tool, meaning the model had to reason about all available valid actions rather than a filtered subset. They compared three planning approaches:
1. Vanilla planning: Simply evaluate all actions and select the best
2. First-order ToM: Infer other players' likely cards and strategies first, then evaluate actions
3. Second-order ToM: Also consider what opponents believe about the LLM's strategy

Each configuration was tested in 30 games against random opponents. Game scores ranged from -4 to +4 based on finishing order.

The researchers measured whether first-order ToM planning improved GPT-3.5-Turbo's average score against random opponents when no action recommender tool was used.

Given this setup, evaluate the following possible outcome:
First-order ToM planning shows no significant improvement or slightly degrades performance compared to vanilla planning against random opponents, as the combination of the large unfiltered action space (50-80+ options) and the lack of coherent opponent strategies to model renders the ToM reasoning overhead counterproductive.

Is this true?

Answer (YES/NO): NO